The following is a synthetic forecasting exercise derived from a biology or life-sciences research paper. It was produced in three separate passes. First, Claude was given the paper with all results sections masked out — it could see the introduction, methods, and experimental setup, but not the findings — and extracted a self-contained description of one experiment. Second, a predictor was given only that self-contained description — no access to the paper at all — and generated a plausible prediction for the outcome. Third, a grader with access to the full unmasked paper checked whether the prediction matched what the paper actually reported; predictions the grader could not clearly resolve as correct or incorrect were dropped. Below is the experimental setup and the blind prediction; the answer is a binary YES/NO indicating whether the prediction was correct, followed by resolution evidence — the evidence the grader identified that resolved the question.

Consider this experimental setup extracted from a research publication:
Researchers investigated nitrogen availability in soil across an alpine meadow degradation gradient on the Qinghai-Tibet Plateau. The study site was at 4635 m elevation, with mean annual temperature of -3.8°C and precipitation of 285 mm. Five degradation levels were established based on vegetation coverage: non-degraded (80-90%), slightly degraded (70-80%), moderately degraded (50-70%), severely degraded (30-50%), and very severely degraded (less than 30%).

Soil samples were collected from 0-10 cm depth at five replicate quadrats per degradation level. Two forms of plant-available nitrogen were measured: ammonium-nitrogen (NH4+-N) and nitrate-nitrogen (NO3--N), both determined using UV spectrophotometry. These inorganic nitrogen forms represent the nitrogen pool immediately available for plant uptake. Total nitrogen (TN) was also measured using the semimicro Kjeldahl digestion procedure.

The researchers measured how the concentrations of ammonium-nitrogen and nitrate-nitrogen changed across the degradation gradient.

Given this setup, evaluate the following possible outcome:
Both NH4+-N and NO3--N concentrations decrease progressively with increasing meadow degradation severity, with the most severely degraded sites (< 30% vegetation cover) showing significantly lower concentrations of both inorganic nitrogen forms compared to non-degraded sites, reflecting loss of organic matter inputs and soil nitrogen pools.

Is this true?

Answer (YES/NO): NO